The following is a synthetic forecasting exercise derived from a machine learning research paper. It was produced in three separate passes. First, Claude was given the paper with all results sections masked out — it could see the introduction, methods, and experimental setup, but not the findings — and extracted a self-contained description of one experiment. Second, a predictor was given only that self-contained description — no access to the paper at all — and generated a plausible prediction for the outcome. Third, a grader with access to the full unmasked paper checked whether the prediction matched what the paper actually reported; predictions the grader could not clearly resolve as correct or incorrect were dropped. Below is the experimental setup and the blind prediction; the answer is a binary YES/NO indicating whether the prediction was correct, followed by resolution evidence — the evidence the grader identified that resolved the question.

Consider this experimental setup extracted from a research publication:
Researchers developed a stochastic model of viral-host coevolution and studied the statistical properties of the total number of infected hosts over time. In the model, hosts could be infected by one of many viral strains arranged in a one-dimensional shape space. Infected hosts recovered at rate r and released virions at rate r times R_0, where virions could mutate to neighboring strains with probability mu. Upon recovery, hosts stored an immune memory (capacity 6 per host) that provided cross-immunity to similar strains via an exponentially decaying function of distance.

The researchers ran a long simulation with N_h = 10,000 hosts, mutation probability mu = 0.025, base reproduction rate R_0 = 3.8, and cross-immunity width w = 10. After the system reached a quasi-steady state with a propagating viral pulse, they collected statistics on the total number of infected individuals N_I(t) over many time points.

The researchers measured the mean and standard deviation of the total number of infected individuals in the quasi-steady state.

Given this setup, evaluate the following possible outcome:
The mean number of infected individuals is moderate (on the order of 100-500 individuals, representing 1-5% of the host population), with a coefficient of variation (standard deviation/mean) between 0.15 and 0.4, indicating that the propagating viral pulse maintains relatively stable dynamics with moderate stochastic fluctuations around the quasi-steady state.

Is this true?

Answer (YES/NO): NO